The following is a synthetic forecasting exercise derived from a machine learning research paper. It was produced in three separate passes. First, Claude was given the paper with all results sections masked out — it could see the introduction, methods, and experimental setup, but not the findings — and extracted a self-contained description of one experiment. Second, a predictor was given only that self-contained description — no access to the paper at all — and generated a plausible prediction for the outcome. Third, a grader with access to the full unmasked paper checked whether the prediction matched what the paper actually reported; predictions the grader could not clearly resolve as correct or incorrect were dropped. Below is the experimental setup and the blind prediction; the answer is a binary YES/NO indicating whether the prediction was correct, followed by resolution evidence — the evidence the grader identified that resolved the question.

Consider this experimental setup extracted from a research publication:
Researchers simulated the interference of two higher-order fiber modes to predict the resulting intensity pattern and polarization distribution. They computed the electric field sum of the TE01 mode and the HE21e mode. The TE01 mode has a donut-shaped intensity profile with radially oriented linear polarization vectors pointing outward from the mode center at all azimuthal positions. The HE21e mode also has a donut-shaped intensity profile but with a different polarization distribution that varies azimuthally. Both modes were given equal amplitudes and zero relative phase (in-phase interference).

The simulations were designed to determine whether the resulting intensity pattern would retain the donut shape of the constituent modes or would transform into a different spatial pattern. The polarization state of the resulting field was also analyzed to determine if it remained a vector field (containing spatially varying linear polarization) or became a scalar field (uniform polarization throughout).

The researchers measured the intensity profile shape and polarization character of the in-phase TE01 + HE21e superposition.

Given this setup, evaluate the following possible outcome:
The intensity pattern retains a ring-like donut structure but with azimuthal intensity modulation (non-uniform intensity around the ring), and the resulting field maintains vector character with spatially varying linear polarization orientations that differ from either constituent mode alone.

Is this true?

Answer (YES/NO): NO